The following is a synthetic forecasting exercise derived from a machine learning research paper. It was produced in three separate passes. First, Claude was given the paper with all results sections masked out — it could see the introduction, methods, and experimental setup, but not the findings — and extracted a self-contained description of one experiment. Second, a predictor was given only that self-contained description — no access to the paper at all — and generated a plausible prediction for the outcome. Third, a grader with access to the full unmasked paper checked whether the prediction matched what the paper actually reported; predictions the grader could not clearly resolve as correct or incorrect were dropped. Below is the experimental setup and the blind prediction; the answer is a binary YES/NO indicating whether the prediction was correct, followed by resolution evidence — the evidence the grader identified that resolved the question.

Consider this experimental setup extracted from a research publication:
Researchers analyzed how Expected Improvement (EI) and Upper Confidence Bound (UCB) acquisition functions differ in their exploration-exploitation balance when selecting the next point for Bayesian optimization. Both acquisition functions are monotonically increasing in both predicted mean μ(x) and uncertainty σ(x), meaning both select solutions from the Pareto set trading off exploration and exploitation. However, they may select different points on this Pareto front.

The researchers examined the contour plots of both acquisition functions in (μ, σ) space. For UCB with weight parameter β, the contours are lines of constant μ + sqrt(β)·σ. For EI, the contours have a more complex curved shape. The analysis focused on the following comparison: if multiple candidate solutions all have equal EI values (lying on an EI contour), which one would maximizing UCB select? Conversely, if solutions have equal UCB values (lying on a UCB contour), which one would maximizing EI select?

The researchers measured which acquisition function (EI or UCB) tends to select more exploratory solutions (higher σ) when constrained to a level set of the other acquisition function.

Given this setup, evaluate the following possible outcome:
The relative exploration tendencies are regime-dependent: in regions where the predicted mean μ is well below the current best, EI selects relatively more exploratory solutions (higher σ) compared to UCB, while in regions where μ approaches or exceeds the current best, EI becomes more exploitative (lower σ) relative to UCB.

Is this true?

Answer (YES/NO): NO